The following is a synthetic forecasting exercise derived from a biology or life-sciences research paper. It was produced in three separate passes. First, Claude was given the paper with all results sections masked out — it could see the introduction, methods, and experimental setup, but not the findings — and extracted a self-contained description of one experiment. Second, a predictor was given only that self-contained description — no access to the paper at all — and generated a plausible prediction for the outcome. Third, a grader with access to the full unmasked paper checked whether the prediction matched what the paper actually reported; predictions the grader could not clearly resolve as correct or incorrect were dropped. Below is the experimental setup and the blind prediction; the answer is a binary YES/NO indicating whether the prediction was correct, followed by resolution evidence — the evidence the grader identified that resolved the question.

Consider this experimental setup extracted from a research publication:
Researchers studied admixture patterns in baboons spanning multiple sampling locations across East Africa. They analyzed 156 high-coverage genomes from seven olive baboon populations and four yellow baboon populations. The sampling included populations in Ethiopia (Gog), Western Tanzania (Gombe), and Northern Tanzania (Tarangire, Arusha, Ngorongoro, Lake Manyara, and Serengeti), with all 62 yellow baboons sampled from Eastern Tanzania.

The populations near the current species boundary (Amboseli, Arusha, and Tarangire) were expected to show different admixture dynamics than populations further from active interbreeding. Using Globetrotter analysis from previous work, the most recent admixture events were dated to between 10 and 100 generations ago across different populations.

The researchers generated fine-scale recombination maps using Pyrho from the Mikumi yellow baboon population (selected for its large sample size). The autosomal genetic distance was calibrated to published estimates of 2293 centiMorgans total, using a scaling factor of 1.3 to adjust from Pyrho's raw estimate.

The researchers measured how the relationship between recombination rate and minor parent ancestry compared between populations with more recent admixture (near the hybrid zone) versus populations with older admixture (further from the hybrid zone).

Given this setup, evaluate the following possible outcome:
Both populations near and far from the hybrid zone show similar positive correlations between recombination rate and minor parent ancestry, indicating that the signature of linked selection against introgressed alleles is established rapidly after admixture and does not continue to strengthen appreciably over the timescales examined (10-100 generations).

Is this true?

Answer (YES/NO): NO